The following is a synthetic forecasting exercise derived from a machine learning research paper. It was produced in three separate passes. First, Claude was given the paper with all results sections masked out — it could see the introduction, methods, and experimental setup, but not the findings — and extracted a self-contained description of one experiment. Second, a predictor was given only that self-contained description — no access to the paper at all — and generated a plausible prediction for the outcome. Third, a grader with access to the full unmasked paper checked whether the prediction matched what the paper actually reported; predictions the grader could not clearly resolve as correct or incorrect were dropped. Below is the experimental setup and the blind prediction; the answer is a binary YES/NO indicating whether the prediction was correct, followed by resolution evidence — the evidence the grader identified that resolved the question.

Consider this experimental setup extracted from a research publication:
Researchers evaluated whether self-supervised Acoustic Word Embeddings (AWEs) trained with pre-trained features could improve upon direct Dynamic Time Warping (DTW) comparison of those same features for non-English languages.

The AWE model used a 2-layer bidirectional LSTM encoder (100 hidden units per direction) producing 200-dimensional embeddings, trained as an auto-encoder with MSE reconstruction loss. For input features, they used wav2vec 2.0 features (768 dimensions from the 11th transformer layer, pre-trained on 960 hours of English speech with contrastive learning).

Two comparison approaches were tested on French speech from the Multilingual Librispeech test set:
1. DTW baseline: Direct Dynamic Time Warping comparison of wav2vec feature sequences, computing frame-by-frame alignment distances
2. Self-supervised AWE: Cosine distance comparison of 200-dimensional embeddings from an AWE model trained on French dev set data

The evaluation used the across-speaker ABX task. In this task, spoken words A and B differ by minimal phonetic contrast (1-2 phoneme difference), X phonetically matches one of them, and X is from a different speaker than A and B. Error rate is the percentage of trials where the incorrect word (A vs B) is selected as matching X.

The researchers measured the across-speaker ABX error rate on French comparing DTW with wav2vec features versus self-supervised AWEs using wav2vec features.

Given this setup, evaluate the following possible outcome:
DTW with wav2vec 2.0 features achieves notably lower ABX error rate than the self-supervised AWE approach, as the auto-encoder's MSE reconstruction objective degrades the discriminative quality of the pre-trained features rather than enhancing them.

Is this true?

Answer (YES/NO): NO